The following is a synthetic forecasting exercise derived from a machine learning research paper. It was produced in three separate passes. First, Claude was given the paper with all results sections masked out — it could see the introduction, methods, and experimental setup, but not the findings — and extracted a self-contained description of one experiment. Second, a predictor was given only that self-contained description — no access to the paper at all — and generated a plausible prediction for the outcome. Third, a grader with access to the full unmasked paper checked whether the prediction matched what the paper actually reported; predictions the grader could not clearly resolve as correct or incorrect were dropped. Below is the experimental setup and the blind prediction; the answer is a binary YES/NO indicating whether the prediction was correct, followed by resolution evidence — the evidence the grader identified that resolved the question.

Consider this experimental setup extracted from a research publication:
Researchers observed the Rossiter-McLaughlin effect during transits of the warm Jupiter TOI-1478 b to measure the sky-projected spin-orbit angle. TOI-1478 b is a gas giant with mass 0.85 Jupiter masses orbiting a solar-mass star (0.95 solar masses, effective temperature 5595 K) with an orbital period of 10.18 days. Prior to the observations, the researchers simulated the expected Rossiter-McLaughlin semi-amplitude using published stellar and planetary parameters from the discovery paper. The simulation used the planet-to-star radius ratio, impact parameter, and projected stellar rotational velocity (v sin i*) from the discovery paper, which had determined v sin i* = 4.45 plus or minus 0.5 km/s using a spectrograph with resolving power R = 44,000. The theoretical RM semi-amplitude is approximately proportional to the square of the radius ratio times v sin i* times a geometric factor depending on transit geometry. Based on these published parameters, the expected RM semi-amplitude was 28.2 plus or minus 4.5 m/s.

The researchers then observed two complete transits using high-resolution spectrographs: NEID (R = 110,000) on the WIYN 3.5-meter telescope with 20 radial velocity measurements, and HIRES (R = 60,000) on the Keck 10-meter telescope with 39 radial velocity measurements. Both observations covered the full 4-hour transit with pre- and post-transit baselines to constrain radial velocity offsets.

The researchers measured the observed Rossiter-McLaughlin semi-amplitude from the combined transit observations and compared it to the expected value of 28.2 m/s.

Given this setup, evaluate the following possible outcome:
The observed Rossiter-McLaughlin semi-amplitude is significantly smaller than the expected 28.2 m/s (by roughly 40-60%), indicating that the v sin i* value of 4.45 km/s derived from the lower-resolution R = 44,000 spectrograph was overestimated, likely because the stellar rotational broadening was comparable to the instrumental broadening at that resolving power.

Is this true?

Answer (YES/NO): NO